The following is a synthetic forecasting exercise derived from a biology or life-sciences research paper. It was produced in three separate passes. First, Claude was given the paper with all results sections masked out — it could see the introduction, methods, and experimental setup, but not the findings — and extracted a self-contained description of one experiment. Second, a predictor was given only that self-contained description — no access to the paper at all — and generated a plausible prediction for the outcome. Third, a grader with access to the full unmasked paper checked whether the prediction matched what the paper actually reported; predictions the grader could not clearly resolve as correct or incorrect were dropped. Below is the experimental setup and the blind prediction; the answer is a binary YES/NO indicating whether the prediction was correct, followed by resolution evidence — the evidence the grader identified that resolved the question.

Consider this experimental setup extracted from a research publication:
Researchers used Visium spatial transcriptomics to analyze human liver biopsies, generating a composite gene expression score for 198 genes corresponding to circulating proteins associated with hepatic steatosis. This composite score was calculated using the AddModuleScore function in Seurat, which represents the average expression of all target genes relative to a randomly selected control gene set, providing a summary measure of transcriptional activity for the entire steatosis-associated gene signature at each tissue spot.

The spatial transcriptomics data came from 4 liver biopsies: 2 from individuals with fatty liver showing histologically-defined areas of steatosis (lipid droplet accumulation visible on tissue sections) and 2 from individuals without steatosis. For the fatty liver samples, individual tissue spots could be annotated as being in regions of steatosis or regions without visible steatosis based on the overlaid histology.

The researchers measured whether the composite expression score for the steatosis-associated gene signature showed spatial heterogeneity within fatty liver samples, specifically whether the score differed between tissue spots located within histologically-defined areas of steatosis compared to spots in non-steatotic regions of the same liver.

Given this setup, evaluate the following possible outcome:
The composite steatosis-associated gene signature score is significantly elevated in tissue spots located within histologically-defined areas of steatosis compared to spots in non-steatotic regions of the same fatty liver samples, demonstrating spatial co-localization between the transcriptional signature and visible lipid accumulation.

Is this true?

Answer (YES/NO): YES